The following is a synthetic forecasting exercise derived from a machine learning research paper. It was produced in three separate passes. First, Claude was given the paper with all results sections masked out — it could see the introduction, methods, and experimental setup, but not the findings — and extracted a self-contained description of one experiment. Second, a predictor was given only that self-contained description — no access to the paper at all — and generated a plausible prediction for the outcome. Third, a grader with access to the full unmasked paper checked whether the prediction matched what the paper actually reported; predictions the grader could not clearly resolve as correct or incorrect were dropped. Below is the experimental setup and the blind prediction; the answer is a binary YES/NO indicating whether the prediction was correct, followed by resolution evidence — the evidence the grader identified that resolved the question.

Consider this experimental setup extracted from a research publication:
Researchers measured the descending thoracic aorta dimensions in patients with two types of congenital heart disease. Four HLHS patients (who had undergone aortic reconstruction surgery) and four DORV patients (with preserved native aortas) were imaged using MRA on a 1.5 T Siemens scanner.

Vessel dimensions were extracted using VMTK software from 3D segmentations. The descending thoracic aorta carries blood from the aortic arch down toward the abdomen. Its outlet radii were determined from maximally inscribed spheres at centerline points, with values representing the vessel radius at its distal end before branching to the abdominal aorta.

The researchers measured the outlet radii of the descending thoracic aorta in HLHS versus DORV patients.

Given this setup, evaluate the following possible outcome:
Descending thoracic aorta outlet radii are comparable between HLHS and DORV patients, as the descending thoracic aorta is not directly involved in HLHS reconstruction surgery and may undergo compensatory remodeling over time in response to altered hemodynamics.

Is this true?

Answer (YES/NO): YES